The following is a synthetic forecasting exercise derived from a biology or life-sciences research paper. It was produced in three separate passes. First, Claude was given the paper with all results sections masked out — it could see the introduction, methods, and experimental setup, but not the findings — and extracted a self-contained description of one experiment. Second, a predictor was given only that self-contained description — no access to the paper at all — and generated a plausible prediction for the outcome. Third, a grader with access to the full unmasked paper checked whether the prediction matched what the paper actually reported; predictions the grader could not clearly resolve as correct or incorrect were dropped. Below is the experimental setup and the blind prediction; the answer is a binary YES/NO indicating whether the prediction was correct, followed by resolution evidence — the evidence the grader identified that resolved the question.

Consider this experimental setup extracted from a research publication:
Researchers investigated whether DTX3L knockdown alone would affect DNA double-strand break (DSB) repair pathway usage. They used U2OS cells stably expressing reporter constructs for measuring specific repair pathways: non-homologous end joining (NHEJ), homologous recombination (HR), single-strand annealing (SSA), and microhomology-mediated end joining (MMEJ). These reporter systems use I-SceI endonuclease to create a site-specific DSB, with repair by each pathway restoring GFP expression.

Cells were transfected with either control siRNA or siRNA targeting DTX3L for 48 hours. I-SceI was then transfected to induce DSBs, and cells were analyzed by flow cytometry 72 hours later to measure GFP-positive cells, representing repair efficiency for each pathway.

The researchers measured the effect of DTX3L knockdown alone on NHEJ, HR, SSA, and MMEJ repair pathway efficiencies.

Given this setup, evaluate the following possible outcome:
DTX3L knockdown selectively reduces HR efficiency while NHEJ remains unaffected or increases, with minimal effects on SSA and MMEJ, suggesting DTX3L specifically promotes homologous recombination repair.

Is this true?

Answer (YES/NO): NO